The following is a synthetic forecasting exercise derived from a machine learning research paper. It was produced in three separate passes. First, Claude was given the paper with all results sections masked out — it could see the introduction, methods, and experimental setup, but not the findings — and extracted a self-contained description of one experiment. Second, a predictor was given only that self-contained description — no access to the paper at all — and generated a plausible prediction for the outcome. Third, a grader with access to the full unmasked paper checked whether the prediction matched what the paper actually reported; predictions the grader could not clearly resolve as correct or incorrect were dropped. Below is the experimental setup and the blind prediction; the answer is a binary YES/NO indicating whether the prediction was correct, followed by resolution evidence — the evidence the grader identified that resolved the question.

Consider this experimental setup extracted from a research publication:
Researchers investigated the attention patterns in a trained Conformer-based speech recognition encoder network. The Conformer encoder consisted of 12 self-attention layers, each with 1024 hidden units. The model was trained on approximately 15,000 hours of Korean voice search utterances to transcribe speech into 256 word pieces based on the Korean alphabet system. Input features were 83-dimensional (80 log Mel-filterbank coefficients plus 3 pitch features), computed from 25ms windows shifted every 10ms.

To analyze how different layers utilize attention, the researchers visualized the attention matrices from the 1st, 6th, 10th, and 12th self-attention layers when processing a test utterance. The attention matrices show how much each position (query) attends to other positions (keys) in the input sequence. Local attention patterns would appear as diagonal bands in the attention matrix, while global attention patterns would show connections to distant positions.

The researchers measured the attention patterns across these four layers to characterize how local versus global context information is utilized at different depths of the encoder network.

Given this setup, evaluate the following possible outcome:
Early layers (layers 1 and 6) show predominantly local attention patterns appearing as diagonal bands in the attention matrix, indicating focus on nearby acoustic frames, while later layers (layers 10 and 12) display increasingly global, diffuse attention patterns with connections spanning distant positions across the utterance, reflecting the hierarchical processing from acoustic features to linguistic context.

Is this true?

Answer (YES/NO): NO